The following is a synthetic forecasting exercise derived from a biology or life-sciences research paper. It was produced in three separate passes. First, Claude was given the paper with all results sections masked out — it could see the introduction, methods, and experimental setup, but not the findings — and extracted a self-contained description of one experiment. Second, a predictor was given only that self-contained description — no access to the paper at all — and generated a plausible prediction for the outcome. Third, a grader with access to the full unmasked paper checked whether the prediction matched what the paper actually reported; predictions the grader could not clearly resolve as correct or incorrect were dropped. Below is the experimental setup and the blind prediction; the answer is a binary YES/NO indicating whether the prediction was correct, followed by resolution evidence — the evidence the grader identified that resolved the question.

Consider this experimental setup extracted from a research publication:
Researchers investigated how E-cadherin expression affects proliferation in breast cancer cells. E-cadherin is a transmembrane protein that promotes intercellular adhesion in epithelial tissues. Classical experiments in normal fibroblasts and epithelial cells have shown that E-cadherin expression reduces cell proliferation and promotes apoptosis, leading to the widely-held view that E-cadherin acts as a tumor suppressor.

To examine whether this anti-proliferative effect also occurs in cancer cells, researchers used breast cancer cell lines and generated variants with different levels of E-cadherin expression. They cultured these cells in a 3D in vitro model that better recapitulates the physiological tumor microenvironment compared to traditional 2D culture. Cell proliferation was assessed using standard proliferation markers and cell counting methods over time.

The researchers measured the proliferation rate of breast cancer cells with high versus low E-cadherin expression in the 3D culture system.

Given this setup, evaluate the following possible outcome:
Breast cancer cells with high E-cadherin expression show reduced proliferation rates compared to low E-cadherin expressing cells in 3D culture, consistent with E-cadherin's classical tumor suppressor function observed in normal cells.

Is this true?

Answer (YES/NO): NO